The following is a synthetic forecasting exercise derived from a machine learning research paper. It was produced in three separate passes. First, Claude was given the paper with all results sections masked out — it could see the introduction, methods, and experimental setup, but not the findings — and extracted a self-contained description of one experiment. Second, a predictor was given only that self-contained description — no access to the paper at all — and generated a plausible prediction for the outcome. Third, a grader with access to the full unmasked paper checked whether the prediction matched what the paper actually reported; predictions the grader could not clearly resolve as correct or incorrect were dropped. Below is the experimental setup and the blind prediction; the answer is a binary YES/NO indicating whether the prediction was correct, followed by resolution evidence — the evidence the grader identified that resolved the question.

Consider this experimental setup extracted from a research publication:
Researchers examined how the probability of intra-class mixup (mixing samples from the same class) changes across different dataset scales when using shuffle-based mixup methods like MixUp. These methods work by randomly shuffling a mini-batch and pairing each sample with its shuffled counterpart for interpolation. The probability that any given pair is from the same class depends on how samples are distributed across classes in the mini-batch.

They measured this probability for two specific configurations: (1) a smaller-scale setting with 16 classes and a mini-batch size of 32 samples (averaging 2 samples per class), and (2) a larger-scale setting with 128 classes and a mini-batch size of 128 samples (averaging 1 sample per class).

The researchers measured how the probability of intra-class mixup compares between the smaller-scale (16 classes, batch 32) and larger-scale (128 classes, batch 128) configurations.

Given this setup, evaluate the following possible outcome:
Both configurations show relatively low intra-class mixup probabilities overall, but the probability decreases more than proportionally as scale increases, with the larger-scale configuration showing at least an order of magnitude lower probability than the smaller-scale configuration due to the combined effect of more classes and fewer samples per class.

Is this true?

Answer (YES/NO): NO